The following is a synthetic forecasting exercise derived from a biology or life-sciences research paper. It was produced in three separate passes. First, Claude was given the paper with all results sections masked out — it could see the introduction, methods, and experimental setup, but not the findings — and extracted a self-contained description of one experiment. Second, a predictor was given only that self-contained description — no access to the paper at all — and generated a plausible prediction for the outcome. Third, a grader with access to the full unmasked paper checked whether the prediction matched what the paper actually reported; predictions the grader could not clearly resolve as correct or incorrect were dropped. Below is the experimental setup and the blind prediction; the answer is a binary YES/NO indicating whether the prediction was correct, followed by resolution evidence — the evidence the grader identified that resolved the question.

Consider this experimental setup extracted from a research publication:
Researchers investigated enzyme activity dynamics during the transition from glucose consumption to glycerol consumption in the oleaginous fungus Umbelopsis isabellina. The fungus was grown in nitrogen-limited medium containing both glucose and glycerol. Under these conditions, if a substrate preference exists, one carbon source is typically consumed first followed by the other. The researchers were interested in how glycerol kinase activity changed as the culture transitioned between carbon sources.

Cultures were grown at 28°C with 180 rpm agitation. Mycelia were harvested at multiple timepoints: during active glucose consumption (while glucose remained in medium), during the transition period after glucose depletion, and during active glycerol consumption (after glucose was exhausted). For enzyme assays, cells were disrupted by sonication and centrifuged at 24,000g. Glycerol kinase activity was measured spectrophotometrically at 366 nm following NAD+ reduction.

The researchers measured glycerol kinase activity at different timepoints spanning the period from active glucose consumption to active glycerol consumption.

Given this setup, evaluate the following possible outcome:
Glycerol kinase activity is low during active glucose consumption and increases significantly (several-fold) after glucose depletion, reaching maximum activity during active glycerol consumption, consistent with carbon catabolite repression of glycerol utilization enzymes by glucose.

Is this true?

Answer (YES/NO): NO